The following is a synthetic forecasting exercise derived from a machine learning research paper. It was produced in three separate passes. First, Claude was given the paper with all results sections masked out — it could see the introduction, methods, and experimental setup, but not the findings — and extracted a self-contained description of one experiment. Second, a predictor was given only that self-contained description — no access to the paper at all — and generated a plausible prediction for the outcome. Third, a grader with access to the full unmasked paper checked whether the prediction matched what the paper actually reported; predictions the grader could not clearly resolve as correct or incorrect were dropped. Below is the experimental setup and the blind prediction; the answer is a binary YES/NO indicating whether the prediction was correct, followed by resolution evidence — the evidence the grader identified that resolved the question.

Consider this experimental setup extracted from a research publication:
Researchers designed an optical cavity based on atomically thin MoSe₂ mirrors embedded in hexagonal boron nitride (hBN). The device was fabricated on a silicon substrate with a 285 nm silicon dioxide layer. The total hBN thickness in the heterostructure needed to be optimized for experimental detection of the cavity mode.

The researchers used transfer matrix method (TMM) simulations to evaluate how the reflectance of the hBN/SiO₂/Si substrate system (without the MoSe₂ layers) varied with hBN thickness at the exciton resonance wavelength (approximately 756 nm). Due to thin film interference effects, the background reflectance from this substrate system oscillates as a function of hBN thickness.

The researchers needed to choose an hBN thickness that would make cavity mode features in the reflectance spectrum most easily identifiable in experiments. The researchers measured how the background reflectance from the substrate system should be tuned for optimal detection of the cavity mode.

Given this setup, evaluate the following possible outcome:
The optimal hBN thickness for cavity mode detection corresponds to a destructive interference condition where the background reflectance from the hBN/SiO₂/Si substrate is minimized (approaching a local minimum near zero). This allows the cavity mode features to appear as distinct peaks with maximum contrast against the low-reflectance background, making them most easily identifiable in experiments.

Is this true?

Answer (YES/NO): NO